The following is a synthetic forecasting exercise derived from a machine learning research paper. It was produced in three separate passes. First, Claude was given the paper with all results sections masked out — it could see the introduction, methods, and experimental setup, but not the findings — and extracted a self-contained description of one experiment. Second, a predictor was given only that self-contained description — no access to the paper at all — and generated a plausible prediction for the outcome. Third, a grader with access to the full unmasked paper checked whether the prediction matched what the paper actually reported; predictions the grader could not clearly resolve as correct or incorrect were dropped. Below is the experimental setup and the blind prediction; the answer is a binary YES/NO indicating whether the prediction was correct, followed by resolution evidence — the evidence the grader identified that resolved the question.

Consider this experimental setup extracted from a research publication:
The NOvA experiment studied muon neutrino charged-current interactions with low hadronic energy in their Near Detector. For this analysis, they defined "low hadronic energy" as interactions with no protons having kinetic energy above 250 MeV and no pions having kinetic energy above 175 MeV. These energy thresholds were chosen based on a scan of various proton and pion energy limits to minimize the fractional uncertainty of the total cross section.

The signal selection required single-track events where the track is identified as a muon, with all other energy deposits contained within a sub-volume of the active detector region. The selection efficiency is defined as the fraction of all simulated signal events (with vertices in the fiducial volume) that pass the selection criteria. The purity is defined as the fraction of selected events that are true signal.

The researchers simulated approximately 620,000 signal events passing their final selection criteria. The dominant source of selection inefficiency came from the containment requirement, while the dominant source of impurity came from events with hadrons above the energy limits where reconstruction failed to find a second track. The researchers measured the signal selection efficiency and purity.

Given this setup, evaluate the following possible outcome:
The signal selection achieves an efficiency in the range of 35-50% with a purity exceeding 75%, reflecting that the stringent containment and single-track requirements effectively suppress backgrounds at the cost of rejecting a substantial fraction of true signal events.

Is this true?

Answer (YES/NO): NO